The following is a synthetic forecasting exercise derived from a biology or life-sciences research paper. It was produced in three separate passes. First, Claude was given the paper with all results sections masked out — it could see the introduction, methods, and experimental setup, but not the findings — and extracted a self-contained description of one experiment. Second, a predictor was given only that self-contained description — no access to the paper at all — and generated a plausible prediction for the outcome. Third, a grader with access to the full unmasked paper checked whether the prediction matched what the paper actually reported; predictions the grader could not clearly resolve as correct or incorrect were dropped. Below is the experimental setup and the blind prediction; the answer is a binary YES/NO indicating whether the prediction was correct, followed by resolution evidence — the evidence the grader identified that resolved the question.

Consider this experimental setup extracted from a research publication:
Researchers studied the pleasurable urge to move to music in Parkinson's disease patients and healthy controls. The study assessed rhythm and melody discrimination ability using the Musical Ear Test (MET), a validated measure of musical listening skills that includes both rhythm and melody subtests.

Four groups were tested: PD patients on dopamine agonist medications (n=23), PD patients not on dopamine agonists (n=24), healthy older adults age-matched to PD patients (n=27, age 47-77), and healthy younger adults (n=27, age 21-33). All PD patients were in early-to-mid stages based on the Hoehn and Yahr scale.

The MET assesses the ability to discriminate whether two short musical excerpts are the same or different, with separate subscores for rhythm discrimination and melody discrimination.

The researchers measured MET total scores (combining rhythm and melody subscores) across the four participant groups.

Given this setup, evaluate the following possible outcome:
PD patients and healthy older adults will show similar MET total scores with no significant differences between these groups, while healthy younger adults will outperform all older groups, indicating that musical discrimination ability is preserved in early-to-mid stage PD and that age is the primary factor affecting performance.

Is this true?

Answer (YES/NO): NO